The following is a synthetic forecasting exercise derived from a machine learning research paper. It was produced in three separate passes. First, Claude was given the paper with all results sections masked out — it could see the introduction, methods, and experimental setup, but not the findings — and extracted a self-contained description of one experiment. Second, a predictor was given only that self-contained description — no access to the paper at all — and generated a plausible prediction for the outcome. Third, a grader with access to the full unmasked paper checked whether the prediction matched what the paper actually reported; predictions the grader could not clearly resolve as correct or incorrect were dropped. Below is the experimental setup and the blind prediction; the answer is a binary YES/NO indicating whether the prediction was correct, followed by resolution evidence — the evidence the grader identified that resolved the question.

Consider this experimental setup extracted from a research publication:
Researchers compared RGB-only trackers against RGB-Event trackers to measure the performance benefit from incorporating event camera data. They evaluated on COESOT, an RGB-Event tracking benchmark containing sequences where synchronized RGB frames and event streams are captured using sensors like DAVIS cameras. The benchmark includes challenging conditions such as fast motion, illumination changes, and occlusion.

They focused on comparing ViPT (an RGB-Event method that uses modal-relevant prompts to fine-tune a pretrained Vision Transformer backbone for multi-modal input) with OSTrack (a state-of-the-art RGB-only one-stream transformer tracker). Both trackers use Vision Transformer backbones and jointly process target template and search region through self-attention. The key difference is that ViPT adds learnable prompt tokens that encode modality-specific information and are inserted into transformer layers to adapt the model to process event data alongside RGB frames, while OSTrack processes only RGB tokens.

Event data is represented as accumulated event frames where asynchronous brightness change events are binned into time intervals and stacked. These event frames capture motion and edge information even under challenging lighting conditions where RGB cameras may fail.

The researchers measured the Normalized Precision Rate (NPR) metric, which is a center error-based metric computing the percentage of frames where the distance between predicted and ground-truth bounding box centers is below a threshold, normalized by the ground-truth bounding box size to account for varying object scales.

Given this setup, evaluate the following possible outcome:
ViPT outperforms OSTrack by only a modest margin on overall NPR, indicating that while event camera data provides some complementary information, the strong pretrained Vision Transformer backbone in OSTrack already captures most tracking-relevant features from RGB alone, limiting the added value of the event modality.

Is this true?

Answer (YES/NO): NO